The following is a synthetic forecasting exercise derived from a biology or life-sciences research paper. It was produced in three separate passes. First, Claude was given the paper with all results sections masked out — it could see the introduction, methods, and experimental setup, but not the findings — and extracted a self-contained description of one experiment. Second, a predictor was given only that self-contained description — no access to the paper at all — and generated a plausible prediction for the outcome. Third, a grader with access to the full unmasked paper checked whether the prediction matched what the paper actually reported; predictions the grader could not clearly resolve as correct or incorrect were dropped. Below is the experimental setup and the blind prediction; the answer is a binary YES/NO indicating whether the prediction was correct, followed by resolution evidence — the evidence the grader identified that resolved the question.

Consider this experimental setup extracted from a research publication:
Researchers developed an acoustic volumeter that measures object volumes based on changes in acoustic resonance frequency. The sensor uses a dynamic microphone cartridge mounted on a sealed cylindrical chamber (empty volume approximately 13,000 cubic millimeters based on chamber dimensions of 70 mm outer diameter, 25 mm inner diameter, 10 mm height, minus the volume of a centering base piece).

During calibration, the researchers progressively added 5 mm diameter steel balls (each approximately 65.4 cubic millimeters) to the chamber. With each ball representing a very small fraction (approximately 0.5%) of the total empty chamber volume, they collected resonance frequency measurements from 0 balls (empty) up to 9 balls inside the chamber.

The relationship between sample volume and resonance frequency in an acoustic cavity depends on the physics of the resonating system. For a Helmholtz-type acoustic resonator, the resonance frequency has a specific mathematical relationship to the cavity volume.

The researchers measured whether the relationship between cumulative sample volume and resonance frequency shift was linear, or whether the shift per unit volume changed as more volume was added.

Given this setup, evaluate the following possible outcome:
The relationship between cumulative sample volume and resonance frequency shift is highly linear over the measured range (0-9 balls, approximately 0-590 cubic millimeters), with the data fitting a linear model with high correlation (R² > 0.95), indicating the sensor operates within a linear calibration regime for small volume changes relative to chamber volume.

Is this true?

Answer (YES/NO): YES